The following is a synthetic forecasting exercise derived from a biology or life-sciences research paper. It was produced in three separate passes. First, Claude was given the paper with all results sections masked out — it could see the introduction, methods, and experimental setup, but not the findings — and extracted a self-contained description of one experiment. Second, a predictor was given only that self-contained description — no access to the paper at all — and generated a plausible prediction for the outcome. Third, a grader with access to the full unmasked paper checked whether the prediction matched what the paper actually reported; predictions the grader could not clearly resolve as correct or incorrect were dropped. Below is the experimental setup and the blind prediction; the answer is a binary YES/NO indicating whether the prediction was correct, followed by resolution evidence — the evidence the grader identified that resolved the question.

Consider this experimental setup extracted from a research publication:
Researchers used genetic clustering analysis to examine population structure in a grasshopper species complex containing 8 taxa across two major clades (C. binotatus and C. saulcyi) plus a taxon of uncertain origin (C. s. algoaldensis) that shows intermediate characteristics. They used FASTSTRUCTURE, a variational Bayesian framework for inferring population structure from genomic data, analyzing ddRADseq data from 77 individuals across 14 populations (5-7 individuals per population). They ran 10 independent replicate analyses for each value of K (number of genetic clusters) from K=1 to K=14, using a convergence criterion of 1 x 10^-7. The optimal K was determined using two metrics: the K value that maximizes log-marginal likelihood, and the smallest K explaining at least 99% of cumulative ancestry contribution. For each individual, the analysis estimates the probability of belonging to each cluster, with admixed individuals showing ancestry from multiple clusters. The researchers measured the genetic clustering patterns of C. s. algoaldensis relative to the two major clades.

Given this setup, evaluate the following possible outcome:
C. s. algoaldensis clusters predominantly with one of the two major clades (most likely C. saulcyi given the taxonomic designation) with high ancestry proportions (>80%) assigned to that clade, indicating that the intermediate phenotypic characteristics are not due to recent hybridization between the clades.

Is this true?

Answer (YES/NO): YES